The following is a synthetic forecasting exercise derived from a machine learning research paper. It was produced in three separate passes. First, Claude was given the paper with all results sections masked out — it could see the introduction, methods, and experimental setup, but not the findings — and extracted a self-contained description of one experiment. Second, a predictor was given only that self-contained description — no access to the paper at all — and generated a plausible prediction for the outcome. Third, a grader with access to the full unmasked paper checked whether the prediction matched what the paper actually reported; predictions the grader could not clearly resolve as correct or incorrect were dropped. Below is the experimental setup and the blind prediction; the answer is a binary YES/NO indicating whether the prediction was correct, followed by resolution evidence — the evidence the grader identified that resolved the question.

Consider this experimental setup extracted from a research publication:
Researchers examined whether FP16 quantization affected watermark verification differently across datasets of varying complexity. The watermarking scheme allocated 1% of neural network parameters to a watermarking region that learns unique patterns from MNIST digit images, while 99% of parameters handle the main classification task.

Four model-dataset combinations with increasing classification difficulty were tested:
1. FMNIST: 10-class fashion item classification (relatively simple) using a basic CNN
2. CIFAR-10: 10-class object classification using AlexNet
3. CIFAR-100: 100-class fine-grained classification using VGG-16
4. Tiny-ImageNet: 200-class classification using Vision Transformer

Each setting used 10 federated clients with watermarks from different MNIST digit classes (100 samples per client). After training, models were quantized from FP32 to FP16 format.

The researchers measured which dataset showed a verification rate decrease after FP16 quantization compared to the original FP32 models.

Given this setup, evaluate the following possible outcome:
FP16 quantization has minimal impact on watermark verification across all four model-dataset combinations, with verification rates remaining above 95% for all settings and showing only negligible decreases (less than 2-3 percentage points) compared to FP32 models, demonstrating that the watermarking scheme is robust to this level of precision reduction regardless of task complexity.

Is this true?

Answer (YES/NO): NO